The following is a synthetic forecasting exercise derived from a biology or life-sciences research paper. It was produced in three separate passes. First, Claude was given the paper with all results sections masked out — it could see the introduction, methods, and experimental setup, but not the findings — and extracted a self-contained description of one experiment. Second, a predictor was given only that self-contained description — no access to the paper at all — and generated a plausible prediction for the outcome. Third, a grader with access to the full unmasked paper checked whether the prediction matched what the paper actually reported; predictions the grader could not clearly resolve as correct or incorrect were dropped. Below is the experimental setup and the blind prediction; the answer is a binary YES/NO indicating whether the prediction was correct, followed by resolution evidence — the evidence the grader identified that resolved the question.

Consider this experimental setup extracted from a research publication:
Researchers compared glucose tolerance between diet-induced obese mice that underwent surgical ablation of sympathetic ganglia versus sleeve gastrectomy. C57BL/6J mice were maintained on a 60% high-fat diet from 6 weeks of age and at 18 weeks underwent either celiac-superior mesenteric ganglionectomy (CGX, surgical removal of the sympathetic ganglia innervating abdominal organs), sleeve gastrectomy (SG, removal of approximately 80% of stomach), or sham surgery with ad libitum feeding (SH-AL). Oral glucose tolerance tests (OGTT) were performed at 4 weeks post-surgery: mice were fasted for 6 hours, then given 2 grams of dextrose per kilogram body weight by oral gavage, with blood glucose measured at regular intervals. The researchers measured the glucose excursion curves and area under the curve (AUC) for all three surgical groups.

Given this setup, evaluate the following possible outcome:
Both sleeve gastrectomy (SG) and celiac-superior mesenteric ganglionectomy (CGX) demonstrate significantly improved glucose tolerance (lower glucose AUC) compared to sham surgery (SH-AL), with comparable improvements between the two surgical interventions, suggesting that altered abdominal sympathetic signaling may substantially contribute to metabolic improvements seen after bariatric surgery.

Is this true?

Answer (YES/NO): YES